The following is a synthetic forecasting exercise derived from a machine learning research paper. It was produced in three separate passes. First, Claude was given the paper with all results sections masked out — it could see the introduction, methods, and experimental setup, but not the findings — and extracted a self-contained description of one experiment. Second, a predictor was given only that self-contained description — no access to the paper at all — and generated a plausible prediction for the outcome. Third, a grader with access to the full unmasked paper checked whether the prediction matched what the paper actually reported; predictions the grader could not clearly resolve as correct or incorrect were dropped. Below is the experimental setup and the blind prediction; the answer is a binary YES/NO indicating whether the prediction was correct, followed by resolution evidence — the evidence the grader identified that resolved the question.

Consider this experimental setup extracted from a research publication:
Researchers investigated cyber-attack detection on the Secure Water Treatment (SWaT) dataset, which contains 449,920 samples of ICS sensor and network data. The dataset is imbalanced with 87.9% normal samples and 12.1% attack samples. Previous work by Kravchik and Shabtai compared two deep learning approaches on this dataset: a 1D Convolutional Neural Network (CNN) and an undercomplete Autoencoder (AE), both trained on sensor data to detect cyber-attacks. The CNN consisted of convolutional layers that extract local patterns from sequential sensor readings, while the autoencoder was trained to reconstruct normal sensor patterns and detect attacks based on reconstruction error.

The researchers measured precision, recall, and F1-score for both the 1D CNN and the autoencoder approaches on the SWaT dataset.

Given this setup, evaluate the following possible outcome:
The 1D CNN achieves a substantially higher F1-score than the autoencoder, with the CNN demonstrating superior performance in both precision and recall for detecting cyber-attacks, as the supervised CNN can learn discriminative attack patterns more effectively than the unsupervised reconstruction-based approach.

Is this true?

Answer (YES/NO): NO